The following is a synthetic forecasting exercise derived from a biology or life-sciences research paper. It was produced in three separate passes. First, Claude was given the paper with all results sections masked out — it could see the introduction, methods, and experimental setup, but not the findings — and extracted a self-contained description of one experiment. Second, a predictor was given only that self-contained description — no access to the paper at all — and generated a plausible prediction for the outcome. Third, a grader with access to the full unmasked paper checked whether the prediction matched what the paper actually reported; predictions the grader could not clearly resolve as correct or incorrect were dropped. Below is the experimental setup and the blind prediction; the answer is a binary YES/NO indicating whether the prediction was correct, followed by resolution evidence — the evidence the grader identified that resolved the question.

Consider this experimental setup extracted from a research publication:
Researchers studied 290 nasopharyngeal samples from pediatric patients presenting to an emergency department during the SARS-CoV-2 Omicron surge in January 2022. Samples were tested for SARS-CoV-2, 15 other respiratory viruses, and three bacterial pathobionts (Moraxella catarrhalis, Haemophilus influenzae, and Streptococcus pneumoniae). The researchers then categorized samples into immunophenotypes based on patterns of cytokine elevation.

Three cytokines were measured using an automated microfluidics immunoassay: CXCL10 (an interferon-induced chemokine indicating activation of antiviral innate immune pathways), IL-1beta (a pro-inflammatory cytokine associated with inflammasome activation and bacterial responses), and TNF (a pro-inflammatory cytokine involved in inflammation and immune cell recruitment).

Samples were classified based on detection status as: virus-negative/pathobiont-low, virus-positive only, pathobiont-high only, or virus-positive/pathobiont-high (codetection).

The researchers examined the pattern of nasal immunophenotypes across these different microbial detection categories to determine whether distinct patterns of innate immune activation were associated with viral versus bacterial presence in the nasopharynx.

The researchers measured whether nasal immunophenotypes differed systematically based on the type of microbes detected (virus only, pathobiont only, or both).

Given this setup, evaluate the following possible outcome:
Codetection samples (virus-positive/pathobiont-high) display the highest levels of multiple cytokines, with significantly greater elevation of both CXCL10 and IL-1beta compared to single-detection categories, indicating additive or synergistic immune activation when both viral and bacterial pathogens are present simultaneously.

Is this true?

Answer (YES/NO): NO